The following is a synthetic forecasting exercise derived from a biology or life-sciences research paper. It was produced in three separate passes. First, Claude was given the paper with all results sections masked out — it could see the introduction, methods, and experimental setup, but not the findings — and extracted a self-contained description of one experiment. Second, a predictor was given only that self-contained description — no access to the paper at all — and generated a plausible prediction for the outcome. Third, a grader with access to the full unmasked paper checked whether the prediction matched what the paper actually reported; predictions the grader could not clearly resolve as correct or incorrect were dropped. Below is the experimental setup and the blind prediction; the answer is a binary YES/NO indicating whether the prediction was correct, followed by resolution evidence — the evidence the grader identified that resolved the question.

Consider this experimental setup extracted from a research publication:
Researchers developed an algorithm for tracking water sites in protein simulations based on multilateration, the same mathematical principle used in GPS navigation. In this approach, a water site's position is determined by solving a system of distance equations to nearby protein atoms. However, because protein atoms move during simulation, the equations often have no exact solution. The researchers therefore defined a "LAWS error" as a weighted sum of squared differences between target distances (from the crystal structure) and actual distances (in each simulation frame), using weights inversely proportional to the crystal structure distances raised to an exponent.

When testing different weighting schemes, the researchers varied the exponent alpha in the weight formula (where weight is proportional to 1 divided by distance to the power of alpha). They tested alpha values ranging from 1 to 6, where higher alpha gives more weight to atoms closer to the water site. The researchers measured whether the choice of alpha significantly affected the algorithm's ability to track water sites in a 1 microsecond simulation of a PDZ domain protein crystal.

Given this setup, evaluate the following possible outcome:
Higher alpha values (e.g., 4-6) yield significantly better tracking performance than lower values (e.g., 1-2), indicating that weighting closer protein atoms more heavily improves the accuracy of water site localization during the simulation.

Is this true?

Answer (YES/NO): NO